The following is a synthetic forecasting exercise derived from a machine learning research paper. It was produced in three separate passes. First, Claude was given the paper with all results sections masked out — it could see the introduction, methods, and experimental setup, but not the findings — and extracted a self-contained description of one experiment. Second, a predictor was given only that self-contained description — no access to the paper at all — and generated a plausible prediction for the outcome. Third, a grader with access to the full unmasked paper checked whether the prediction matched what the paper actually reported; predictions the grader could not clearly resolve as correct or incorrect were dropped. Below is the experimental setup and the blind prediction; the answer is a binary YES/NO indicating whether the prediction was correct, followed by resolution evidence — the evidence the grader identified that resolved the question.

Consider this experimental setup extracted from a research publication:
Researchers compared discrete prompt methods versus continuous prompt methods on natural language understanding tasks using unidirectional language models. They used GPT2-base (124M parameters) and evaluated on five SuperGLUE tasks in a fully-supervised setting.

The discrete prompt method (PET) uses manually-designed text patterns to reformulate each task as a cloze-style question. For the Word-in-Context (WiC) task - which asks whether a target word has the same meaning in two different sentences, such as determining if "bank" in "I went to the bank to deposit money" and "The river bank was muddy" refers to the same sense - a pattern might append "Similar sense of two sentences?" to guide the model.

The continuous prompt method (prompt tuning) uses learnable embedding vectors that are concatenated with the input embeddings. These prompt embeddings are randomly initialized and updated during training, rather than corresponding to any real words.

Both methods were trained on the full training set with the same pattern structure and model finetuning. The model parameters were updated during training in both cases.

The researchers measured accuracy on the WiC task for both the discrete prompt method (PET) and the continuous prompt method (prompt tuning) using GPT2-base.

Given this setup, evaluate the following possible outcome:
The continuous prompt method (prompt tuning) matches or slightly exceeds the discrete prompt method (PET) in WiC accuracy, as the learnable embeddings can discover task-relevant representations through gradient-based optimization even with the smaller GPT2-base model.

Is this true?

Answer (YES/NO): NO